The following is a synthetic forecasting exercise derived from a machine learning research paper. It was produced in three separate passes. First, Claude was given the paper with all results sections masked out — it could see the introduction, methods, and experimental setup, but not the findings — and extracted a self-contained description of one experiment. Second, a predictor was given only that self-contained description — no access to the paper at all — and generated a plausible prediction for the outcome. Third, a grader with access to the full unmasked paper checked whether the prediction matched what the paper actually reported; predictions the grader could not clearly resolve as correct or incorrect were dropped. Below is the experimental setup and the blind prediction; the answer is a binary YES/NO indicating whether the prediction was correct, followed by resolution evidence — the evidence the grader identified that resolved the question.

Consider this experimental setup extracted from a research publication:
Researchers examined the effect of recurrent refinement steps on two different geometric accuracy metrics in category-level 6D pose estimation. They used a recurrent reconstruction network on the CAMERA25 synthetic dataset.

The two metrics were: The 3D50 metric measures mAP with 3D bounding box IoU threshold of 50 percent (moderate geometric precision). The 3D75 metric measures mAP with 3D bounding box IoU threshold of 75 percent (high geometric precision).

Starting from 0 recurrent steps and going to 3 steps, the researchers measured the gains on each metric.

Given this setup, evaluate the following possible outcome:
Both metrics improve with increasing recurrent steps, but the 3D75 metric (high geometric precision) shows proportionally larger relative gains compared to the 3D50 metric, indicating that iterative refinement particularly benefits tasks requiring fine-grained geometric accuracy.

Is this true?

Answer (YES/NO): YES